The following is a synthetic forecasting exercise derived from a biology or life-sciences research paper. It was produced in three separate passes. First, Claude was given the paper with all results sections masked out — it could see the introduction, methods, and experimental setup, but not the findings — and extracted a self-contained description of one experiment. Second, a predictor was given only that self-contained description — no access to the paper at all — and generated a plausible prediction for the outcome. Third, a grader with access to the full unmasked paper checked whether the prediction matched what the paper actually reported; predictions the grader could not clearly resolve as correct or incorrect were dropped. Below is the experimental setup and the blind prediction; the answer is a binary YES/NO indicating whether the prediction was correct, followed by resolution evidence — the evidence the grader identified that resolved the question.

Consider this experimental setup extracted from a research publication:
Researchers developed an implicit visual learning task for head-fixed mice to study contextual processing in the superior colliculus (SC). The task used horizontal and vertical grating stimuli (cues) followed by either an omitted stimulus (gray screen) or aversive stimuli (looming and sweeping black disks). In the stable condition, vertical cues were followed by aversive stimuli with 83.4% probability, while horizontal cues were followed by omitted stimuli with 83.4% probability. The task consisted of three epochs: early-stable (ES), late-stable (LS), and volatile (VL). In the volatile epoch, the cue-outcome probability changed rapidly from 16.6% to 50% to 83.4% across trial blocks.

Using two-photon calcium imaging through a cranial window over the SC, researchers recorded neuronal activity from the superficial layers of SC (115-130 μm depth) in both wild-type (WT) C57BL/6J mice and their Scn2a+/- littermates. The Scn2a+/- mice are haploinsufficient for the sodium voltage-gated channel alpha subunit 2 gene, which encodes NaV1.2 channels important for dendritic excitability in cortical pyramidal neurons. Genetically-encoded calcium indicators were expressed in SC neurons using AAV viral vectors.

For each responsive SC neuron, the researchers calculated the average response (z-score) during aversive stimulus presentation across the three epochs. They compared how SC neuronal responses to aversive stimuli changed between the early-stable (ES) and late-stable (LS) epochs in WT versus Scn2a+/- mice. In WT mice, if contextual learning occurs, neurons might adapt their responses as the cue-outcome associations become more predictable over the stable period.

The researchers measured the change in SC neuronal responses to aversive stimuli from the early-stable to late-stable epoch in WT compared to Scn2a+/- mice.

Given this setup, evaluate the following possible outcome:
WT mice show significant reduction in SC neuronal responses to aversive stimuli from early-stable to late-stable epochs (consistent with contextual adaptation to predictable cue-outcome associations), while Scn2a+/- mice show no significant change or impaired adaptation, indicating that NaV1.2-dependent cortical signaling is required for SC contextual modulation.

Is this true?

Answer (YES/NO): YES